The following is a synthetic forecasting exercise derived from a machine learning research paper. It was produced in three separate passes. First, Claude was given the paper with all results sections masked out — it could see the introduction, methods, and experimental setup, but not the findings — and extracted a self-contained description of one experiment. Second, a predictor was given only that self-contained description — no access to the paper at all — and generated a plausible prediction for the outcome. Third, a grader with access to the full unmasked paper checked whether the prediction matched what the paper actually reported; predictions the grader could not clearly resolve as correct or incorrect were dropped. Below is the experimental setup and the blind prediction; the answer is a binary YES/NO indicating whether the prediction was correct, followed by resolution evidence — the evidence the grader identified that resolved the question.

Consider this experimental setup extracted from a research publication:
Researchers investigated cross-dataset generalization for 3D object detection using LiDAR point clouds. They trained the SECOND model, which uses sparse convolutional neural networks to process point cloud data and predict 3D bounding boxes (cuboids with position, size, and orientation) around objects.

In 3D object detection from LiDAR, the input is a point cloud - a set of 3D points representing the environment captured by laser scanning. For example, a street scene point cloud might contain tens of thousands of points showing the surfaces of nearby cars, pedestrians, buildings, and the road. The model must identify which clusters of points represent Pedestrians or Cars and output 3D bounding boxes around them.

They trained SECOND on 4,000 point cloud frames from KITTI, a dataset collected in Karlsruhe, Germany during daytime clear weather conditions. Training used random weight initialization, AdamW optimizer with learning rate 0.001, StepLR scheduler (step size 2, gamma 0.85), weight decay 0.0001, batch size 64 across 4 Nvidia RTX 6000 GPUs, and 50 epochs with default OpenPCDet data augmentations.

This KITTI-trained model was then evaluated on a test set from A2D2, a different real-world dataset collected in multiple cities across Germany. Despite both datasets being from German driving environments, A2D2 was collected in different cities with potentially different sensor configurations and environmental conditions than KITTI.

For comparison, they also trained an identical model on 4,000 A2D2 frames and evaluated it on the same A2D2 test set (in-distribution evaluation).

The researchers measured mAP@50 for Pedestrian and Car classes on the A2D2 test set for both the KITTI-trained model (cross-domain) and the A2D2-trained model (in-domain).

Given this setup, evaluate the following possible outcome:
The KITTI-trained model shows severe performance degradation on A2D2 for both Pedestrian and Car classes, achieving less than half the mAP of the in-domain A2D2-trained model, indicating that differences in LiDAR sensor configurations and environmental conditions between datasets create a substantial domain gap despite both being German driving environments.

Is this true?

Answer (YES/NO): NO